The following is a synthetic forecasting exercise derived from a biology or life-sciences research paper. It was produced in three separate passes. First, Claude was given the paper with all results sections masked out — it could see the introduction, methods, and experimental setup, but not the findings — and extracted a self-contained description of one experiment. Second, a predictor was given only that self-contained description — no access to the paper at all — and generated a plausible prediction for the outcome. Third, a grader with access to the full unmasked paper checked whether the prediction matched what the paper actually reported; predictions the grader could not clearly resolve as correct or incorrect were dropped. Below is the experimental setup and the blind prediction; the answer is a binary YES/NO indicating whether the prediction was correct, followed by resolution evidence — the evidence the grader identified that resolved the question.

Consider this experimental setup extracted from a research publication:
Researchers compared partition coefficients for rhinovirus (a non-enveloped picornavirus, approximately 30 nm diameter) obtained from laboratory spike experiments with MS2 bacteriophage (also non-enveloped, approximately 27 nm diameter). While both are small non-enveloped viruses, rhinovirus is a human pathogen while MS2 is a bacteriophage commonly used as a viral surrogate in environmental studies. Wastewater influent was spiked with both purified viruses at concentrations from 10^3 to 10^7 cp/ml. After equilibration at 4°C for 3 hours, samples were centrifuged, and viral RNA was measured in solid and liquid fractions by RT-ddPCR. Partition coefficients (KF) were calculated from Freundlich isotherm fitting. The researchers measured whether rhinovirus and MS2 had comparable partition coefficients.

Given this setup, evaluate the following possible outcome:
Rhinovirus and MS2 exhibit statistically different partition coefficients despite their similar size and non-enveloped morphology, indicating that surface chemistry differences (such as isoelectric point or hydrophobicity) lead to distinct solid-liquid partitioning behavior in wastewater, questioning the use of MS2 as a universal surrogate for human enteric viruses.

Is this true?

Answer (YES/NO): NO